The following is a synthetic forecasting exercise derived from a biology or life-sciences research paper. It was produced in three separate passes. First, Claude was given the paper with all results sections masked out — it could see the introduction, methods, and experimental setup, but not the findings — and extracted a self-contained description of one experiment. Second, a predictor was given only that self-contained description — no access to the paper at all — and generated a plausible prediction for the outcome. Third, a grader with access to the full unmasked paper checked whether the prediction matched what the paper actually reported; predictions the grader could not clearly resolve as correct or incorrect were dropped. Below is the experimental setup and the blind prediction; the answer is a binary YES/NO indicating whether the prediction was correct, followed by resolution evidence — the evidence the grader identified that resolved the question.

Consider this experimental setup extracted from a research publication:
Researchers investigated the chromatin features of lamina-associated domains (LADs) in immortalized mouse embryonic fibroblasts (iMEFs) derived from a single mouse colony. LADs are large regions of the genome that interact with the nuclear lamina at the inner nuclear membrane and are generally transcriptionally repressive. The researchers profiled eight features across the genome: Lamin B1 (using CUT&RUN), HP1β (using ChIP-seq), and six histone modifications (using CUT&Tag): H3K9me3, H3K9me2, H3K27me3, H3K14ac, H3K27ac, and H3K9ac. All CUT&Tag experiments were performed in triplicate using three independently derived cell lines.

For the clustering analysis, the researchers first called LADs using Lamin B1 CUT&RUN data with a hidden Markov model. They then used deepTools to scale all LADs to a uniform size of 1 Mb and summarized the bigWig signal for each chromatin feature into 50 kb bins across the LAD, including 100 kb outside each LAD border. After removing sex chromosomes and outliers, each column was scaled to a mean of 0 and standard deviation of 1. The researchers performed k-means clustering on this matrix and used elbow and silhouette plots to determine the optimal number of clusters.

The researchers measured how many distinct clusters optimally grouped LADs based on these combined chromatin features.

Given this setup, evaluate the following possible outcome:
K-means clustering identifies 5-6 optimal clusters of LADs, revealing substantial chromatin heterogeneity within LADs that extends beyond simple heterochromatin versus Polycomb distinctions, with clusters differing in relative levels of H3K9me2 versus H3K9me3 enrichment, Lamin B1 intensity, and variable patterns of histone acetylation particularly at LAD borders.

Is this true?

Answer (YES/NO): NO